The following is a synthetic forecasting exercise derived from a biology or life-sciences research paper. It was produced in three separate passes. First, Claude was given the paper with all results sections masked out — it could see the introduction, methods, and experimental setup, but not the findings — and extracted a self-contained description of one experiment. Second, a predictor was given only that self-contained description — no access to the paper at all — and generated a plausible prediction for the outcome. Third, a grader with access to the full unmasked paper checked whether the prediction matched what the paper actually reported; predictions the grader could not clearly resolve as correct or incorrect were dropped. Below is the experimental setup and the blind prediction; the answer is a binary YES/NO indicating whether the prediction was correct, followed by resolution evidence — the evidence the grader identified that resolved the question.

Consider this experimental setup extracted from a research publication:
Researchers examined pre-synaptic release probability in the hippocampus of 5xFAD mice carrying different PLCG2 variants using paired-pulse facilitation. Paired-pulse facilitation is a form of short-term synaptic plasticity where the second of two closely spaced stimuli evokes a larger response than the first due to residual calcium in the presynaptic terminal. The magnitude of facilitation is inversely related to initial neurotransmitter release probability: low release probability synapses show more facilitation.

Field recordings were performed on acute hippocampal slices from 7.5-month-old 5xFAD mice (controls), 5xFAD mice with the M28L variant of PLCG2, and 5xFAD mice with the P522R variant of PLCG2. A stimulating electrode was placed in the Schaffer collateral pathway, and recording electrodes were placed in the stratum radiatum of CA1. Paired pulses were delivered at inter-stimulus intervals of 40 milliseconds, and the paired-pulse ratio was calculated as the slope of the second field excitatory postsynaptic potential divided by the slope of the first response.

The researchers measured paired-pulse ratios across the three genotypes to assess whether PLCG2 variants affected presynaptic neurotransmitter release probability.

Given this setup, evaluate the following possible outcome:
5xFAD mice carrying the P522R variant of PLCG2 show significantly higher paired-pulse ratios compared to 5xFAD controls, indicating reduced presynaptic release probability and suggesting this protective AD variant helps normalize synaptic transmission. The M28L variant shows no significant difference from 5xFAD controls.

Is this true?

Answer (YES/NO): NO